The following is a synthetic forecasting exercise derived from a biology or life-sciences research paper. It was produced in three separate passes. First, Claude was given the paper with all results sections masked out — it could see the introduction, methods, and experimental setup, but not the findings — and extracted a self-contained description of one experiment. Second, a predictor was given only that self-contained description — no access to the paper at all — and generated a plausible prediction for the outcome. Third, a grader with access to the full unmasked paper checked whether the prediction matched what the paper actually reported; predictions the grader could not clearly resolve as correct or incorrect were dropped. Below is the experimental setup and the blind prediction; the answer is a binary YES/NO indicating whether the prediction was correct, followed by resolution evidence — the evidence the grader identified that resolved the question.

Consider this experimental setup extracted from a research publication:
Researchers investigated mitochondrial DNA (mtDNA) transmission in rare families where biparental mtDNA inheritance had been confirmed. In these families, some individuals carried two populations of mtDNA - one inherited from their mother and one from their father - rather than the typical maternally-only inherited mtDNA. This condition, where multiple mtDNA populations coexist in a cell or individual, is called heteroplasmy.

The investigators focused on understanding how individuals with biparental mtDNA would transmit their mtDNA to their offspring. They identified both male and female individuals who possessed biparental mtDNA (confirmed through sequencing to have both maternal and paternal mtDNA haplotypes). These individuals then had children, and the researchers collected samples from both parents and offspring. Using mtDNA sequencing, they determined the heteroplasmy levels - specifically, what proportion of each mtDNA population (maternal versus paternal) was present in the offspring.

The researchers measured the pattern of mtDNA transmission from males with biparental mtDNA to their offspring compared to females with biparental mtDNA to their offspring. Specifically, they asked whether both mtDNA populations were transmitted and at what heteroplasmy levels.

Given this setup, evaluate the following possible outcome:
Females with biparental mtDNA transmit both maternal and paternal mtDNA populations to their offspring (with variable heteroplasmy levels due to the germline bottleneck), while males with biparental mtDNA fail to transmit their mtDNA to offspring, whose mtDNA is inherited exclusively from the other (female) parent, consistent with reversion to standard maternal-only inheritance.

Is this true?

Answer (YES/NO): NO